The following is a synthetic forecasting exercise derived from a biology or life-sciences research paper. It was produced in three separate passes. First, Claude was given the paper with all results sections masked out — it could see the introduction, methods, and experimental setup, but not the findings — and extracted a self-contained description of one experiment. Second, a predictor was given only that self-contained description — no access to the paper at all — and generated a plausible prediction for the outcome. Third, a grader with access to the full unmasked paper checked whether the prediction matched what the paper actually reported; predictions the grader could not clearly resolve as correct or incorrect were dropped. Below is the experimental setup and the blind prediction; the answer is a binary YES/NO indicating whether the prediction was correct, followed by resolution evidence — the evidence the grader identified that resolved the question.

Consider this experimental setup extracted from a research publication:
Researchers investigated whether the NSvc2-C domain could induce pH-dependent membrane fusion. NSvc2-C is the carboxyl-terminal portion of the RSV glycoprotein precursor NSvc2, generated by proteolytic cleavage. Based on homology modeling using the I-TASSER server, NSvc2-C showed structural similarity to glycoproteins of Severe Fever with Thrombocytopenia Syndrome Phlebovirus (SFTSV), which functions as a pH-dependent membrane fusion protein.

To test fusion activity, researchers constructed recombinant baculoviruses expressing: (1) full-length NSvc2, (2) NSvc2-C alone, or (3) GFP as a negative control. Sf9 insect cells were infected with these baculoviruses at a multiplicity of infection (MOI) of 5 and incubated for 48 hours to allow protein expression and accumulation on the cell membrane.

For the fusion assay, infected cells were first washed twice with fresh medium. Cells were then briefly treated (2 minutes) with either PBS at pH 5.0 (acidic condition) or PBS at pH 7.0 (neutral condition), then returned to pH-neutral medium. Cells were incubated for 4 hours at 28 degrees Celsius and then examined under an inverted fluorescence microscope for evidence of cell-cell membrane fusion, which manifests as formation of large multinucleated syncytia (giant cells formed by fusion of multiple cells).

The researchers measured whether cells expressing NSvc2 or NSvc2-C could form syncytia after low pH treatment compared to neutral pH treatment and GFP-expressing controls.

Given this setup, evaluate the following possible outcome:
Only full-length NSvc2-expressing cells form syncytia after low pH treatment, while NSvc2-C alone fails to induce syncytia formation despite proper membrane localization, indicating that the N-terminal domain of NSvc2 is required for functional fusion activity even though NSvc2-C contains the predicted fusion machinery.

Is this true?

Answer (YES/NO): NO